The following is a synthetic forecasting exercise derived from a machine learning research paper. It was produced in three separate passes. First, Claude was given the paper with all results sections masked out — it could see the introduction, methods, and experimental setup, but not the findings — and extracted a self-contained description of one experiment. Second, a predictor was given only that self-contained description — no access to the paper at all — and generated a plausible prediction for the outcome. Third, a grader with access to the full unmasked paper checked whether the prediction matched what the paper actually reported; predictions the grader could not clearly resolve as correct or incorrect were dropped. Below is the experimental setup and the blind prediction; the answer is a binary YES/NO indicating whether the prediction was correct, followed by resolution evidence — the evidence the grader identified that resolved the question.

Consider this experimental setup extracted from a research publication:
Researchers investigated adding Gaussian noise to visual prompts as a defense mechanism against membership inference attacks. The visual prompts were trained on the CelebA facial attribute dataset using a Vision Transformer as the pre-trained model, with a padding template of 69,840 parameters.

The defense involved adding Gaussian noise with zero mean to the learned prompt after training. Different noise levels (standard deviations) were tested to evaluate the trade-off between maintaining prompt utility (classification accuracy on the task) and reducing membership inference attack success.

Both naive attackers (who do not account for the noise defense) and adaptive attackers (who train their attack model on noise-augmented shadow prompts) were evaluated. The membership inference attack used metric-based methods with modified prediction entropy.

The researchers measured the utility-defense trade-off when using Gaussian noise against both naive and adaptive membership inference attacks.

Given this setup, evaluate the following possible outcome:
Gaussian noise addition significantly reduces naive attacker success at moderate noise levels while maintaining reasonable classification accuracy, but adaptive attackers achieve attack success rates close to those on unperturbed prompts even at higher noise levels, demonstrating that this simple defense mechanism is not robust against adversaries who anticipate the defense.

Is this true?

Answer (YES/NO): NO